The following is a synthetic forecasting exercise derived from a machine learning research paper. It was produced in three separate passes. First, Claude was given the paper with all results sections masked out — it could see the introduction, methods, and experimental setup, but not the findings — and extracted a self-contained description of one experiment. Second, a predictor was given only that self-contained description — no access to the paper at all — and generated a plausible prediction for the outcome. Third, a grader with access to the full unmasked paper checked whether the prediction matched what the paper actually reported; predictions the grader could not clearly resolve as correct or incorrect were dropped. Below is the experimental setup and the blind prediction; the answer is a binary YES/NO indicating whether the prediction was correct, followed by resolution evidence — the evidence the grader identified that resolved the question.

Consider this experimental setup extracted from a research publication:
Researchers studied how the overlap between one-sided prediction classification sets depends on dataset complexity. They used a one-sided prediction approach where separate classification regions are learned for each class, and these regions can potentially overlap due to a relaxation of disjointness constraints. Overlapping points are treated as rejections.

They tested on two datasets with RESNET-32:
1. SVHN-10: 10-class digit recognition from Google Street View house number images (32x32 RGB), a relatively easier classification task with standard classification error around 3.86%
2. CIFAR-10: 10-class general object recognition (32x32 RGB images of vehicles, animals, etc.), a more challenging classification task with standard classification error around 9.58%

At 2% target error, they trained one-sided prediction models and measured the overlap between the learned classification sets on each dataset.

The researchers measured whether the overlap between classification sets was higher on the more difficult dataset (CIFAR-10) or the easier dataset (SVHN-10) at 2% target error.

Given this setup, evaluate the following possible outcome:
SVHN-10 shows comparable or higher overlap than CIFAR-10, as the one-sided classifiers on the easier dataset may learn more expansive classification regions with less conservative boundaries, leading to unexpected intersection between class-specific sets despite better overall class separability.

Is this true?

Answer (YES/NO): NO